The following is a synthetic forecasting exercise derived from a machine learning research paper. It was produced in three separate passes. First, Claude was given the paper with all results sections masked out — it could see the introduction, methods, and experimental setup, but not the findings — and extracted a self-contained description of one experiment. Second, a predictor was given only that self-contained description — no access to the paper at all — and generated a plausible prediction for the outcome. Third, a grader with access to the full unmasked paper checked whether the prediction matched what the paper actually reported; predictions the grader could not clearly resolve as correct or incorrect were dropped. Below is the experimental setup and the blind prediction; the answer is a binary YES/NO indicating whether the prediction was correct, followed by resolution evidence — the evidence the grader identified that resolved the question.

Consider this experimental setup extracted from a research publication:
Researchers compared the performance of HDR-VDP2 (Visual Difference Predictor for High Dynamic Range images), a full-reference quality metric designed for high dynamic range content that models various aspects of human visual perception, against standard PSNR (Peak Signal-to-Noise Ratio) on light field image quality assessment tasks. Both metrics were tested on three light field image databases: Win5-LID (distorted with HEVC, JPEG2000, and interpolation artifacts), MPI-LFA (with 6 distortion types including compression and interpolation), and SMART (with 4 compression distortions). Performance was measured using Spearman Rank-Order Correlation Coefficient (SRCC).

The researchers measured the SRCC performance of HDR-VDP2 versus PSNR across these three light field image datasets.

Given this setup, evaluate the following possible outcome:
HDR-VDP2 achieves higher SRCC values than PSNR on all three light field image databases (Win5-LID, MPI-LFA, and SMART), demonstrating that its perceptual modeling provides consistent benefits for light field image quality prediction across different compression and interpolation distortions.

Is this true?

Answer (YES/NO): NO